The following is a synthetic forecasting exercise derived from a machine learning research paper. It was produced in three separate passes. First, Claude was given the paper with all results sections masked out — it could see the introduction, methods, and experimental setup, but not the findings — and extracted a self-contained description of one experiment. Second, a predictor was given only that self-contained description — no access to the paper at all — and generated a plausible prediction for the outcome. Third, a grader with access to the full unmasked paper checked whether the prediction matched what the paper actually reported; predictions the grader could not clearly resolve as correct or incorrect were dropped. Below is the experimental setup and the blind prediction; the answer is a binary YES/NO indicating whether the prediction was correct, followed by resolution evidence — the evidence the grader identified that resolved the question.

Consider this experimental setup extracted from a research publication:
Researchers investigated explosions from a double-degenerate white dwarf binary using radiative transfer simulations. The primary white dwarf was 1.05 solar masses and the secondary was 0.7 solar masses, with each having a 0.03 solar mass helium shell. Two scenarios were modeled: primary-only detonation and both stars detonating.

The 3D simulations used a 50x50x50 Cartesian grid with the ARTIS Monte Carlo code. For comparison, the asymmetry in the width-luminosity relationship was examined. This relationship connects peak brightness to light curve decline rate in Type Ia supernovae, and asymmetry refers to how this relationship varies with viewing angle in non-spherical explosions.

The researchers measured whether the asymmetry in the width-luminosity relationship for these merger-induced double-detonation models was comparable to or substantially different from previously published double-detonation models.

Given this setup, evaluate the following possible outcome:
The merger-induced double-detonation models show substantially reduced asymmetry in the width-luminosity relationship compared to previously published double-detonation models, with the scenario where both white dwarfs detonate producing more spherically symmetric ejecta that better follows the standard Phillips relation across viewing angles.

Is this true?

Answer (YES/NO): NO